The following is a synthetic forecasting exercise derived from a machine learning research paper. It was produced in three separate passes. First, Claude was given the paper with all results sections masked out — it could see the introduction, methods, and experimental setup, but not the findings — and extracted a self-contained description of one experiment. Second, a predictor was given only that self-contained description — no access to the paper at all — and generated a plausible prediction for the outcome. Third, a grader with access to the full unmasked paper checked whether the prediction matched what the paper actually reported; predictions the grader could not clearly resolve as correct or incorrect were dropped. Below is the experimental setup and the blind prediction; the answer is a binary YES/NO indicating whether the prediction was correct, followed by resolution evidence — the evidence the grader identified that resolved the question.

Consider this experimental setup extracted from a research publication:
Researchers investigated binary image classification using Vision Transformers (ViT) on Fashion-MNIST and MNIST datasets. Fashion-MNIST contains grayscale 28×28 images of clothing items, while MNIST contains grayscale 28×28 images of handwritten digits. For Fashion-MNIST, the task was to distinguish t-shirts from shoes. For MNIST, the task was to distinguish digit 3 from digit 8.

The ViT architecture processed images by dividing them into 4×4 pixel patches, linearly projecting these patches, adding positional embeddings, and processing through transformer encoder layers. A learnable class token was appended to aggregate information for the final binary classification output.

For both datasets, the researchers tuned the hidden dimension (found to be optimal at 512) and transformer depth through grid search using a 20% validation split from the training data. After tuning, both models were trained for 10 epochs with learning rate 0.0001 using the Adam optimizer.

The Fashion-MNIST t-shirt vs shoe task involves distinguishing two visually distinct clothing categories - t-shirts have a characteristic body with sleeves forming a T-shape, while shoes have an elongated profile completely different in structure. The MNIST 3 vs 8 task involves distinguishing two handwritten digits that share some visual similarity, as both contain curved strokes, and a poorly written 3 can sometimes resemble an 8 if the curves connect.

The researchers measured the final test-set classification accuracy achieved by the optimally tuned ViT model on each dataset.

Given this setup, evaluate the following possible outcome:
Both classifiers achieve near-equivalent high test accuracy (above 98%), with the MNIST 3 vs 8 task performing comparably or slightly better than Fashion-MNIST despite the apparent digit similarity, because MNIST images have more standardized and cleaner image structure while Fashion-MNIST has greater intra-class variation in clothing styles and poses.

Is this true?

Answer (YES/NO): NO